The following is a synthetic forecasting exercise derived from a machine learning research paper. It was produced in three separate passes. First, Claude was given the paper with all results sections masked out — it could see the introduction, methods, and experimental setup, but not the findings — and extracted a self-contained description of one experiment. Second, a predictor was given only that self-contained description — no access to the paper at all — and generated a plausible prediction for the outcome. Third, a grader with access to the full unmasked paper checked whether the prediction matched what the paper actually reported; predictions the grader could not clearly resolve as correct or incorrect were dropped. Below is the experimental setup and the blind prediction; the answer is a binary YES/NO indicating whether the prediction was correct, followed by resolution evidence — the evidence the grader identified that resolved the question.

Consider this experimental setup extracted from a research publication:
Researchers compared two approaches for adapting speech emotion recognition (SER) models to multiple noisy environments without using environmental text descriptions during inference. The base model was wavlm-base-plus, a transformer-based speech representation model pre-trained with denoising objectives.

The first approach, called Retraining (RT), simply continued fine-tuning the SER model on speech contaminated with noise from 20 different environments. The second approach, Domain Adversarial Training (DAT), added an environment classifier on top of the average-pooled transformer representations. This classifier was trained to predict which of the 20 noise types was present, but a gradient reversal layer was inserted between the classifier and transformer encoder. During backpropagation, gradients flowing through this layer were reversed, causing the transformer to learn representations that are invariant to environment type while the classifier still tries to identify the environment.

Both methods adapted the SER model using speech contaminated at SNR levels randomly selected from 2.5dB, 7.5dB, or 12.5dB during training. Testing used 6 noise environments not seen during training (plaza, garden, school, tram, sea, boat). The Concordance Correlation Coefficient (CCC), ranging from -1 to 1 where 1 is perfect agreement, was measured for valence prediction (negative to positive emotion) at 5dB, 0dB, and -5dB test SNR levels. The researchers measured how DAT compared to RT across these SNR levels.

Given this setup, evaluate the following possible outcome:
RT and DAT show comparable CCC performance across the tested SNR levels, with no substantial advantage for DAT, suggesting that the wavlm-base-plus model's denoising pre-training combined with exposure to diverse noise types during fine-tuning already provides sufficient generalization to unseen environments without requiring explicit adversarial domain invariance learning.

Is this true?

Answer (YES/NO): NO